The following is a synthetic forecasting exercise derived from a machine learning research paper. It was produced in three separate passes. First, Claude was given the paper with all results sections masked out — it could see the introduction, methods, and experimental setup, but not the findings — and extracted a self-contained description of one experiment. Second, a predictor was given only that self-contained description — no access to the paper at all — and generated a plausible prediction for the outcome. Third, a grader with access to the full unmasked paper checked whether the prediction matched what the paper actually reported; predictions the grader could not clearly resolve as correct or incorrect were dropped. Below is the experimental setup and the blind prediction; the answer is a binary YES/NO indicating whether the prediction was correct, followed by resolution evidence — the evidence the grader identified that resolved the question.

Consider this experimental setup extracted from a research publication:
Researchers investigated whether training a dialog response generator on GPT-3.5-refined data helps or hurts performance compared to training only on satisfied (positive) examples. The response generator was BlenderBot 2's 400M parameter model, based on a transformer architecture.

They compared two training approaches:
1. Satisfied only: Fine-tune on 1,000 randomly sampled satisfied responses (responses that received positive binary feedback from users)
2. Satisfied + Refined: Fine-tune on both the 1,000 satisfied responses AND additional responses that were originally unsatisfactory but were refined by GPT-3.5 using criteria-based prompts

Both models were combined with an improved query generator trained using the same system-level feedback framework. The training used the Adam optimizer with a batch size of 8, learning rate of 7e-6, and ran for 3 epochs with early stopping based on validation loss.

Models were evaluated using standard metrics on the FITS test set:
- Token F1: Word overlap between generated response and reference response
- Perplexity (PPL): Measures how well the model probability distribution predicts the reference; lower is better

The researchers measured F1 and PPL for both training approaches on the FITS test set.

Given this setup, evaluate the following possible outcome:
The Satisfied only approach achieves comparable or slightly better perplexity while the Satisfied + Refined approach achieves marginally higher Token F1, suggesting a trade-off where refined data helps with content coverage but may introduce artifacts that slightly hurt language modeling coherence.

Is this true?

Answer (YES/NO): NO